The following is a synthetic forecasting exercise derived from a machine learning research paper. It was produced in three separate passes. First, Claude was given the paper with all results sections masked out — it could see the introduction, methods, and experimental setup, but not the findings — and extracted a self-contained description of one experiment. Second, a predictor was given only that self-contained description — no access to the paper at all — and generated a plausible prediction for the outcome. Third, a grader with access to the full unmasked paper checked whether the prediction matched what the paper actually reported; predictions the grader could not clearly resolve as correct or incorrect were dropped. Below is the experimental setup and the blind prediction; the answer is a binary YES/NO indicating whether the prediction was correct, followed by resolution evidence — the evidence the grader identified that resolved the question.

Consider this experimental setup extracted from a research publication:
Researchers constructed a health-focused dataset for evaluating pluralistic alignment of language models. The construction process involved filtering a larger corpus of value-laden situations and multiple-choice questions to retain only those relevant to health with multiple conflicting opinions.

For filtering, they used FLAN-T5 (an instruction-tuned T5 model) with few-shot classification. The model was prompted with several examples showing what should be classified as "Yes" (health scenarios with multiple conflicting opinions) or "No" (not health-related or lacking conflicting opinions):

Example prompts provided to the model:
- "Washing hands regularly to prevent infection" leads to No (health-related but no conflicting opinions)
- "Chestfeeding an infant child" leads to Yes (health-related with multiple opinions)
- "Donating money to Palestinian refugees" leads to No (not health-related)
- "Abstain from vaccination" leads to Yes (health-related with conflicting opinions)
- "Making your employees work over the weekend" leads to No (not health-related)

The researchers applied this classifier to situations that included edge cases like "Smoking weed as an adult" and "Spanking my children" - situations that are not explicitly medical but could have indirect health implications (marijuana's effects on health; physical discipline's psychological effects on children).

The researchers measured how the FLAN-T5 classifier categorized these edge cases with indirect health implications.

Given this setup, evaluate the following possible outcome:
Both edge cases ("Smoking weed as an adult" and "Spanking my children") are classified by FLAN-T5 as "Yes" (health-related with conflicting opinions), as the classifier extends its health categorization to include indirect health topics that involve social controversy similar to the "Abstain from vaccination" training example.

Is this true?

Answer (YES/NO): YES